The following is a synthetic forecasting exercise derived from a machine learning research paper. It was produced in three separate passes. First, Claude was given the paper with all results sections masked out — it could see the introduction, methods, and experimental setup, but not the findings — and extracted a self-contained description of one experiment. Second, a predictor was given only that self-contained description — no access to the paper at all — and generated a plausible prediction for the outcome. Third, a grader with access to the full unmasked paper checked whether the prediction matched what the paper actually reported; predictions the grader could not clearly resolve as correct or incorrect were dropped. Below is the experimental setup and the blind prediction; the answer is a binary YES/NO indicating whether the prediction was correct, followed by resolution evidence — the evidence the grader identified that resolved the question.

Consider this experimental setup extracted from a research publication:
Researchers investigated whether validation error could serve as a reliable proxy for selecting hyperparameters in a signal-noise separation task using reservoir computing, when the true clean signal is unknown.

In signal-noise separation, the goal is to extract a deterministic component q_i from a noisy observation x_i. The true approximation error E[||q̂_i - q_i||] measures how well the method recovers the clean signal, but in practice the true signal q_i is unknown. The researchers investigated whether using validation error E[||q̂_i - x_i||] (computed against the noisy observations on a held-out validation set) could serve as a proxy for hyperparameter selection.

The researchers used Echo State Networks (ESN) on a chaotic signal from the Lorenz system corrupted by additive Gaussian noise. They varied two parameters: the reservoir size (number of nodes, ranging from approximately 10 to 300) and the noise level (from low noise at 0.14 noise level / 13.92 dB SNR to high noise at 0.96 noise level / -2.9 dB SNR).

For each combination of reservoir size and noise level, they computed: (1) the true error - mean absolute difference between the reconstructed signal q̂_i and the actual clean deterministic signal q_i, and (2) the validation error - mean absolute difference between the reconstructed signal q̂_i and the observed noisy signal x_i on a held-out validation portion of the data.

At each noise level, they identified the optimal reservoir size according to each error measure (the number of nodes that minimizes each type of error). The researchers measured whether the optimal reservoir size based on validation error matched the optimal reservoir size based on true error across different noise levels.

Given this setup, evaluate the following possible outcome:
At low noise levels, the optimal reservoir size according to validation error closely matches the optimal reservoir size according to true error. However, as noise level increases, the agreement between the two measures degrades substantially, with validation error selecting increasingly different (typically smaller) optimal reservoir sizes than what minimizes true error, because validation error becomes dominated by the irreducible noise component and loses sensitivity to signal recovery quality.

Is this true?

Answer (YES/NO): NO